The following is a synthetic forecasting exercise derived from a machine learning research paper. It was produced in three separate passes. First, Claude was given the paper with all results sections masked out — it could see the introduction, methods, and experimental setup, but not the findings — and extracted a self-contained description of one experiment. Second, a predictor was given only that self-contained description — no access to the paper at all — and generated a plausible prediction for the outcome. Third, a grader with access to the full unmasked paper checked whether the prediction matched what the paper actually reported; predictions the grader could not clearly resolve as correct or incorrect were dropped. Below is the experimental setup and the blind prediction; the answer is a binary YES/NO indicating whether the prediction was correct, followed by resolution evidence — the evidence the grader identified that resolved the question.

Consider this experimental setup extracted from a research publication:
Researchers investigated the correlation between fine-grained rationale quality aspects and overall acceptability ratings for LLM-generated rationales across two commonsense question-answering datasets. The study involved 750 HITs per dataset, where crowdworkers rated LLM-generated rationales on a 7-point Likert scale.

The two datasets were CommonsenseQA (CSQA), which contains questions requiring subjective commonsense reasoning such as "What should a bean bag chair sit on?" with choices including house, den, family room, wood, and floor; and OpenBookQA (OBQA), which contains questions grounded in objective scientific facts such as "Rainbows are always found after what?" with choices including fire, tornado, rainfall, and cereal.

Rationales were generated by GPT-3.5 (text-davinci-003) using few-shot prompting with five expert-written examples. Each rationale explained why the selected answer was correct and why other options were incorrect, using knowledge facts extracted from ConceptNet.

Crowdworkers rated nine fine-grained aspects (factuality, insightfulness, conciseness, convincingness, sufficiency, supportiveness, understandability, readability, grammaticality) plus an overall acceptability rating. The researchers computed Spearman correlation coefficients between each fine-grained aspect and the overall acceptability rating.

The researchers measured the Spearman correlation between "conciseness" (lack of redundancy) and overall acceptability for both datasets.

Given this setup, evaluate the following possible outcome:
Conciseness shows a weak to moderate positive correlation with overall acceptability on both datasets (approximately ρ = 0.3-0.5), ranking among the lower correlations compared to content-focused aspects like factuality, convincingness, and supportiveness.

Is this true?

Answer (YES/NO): NO